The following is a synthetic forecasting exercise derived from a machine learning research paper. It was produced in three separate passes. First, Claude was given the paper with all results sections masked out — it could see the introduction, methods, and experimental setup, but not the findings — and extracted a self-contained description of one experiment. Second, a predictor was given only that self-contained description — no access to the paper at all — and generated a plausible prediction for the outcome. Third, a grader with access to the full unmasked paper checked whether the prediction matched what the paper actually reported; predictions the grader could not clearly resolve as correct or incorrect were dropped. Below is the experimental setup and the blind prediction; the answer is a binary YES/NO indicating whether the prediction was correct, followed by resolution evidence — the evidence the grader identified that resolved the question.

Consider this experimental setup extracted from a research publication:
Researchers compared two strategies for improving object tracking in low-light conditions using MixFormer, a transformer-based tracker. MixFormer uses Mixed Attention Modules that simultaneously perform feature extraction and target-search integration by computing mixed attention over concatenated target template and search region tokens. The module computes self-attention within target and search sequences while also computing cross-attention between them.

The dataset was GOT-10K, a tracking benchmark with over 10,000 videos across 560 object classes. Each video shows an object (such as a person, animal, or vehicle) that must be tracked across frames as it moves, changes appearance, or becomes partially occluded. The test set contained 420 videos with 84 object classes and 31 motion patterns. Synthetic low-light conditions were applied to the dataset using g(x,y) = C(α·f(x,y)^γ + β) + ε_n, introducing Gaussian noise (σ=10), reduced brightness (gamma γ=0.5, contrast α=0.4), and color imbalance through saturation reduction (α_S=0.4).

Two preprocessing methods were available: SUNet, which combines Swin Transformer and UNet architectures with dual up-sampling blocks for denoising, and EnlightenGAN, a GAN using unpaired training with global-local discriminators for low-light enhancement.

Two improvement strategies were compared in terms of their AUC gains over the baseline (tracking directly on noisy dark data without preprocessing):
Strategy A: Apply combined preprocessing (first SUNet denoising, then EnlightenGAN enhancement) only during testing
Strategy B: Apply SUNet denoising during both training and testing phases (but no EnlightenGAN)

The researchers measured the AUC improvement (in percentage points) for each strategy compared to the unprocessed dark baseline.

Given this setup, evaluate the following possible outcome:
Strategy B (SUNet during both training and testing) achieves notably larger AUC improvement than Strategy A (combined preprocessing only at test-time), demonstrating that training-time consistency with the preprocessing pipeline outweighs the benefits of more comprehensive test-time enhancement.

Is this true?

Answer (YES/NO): YES